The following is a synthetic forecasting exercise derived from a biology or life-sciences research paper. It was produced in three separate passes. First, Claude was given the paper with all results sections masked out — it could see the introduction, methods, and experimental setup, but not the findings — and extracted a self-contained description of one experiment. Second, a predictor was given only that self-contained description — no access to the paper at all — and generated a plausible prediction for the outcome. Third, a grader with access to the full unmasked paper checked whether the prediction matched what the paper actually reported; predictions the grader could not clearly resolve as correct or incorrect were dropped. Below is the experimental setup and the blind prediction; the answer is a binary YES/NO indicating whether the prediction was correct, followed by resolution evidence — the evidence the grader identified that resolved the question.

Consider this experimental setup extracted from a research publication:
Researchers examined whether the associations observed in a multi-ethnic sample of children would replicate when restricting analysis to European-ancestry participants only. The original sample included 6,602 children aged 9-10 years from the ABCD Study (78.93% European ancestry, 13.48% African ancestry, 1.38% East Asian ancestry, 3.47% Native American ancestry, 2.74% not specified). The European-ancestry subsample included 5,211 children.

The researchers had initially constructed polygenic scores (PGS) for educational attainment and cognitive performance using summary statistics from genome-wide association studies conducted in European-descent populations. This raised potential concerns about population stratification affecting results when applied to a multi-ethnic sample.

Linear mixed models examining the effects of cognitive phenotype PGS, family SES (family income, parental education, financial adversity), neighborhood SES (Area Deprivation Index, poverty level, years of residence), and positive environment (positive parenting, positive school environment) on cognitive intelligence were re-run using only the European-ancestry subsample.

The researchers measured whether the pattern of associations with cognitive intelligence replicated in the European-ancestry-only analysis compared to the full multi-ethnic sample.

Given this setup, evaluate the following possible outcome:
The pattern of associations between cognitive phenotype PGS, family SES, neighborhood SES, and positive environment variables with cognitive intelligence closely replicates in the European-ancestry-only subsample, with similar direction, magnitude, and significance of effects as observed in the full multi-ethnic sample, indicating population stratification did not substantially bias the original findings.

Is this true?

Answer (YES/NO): YES